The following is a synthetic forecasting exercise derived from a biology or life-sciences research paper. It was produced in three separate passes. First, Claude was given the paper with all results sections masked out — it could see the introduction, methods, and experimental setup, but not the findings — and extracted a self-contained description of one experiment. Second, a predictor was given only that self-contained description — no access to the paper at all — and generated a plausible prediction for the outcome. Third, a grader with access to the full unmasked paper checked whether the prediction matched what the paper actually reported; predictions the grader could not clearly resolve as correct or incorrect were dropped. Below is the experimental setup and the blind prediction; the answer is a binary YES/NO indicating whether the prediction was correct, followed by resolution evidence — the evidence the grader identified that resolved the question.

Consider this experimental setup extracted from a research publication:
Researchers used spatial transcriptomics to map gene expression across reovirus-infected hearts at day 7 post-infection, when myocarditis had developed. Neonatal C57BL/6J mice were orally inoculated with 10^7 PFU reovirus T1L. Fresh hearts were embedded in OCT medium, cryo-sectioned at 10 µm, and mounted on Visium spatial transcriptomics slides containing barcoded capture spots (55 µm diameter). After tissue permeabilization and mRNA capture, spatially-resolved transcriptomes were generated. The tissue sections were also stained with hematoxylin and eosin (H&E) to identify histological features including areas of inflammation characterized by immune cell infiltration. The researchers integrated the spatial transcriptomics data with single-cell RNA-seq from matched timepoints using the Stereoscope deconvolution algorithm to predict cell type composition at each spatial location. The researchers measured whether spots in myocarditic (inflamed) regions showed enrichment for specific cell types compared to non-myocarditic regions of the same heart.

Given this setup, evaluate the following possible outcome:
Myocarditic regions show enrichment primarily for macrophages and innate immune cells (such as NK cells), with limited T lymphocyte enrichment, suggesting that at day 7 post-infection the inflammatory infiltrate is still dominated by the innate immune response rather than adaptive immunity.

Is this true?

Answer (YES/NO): NO